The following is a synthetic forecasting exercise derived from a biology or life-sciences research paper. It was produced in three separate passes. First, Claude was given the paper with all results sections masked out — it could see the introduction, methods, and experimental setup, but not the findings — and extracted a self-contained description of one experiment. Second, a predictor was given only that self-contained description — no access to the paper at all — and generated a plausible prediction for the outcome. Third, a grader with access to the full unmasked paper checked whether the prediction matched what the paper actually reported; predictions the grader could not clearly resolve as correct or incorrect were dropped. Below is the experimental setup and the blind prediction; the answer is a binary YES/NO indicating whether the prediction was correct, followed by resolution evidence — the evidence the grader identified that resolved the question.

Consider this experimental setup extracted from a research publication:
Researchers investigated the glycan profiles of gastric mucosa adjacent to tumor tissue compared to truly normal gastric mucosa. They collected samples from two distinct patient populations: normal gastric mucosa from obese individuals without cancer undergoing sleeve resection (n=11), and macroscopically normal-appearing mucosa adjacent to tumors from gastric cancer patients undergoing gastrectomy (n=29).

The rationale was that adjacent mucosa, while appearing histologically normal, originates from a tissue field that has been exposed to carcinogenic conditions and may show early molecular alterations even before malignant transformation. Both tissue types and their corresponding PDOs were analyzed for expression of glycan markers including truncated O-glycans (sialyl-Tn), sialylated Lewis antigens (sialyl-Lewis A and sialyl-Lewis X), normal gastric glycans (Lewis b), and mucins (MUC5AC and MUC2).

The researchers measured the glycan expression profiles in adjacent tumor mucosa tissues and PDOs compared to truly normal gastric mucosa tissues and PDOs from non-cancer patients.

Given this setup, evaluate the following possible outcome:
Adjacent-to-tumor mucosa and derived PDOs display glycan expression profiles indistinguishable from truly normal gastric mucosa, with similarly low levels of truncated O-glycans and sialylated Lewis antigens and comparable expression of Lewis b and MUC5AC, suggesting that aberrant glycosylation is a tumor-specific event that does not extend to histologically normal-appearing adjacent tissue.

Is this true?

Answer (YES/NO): NO